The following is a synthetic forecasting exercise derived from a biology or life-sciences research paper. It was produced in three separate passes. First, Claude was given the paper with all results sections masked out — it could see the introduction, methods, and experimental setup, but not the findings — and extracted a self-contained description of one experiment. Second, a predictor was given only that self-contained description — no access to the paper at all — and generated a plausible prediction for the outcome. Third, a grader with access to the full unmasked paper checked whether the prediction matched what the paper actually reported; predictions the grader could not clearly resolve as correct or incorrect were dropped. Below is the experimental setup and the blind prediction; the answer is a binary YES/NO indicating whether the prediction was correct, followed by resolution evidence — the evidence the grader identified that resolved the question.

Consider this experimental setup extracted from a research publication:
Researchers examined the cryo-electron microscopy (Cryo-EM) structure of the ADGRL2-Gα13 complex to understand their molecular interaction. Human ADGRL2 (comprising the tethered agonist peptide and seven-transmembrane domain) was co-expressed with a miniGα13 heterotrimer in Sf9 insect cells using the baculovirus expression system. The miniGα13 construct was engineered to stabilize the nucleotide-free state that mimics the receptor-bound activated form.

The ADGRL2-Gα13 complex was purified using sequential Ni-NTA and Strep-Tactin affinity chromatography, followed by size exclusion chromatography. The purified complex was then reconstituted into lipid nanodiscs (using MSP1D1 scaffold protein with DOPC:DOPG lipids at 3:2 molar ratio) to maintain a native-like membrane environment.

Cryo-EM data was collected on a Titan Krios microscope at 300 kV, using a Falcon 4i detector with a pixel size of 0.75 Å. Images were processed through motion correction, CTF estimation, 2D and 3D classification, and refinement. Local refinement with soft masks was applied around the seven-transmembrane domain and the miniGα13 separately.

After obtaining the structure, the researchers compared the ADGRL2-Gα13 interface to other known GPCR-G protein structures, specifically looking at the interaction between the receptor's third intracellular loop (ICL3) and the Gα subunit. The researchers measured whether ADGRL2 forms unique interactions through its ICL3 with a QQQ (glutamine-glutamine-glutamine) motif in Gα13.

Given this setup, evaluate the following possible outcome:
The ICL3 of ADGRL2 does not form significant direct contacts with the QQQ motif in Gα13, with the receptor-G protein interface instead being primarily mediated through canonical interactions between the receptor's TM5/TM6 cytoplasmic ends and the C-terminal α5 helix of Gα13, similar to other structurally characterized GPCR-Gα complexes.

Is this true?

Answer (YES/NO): NO